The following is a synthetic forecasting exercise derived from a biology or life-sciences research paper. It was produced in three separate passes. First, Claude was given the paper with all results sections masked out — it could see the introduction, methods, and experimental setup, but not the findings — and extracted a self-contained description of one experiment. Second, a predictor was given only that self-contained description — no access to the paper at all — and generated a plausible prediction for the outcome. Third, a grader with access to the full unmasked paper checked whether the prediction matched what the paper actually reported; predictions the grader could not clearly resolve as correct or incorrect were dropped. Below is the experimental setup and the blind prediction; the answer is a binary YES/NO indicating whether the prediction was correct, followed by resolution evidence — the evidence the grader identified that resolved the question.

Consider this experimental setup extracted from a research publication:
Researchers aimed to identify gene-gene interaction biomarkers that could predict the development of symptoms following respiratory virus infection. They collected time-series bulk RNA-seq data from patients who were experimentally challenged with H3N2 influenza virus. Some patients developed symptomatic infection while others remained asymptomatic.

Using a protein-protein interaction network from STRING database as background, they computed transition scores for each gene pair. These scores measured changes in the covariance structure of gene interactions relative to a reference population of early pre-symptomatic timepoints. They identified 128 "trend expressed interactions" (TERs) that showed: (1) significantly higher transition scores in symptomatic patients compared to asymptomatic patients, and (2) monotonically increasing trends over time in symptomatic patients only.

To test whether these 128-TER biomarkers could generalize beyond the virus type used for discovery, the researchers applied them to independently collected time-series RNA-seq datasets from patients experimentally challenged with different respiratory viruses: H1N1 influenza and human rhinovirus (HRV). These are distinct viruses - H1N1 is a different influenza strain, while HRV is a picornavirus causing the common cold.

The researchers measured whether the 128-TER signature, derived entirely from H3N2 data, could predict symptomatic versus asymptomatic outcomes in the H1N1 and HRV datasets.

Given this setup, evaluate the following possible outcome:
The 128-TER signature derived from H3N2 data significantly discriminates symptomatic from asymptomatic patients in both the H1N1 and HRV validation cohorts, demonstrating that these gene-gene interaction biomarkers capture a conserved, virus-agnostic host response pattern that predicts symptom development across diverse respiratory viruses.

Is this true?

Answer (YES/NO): YES